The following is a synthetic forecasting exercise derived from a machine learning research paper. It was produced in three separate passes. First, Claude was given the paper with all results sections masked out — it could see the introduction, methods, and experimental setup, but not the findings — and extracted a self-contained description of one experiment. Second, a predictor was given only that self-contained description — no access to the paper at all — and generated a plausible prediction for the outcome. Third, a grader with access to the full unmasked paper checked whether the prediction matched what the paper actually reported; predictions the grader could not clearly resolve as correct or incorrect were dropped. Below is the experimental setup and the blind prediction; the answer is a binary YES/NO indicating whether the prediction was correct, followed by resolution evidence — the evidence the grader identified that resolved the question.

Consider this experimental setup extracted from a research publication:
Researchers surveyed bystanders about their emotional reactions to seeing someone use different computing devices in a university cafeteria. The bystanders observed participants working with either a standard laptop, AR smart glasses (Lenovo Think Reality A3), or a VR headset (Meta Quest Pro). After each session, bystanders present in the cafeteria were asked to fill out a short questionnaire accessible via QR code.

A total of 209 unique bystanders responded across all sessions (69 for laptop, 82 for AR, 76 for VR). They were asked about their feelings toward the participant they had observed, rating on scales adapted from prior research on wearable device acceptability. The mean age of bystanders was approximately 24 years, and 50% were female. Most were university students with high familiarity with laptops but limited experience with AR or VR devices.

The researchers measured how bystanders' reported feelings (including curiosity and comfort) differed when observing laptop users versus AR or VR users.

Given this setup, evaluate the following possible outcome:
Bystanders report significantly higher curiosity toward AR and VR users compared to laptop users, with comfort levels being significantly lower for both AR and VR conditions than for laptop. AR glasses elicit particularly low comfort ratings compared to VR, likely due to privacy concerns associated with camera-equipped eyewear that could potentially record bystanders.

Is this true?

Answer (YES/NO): NO